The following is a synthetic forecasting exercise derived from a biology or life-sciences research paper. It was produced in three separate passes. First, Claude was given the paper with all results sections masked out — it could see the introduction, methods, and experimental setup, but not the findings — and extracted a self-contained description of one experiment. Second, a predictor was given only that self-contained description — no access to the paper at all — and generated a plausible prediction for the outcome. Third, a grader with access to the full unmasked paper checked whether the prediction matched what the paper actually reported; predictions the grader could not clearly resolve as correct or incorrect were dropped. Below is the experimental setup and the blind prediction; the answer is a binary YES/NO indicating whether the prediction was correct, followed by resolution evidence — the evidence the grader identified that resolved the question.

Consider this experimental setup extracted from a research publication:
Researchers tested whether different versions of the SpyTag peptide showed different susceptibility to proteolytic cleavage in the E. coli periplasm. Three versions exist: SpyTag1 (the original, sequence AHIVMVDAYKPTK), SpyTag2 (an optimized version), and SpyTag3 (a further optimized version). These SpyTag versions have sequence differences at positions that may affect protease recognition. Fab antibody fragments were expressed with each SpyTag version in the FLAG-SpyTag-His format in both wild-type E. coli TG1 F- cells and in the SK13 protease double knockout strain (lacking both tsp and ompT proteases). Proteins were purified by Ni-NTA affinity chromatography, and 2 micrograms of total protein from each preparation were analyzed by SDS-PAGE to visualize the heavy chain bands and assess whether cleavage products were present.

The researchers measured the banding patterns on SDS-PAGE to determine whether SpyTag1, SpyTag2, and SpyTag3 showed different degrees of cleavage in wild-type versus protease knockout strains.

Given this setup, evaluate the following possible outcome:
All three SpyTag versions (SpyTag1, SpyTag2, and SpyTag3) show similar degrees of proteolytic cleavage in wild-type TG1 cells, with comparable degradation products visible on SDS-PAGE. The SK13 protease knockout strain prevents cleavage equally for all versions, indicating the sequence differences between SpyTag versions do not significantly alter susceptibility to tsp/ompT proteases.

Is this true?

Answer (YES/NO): NO